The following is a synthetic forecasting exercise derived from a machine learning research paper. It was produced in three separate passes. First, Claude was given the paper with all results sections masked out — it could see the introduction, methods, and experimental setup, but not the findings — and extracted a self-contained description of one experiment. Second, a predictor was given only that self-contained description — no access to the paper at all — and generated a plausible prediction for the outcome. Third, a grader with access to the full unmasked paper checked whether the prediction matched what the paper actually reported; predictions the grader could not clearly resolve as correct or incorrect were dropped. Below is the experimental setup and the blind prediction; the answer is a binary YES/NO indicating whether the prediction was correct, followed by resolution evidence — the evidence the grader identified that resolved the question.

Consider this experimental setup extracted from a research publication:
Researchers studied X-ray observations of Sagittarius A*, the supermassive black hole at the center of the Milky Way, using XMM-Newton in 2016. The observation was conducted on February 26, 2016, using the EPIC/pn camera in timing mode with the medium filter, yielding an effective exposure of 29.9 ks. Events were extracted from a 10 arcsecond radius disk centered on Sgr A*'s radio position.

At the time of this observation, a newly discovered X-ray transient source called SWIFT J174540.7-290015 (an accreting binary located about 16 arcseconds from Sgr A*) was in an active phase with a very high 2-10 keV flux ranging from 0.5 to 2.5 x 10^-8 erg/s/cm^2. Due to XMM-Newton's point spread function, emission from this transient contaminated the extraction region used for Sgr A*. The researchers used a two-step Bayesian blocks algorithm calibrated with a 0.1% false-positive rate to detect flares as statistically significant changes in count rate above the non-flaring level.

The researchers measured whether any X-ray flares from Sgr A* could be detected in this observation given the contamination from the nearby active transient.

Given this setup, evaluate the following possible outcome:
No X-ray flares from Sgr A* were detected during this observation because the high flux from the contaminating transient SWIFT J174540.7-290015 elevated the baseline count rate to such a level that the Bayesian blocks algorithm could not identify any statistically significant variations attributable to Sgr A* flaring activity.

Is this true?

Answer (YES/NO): YES